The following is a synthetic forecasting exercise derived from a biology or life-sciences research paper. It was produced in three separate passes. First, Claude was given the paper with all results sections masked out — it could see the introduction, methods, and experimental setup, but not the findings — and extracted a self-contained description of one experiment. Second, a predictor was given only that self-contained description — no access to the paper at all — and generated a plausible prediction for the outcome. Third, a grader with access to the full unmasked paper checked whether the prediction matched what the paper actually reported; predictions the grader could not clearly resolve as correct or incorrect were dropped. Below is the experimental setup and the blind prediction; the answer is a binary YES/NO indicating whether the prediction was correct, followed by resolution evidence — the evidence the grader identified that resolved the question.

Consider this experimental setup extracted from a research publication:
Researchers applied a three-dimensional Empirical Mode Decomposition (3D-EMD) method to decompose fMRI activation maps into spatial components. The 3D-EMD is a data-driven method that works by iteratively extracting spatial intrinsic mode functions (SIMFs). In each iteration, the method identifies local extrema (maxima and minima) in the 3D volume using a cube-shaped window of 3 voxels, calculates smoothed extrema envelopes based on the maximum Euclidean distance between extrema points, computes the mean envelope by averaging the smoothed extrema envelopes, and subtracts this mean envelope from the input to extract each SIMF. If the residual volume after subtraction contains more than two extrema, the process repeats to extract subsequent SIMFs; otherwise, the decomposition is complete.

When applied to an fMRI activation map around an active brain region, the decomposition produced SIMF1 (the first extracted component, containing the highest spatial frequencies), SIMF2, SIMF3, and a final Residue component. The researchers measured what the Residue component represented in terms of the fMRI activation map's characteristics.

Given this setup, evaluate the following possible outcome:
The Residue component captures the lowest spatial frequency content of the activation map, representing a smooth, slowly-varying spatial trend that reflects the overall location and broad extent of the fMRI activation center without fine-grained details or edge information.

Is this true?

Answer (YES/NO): YES